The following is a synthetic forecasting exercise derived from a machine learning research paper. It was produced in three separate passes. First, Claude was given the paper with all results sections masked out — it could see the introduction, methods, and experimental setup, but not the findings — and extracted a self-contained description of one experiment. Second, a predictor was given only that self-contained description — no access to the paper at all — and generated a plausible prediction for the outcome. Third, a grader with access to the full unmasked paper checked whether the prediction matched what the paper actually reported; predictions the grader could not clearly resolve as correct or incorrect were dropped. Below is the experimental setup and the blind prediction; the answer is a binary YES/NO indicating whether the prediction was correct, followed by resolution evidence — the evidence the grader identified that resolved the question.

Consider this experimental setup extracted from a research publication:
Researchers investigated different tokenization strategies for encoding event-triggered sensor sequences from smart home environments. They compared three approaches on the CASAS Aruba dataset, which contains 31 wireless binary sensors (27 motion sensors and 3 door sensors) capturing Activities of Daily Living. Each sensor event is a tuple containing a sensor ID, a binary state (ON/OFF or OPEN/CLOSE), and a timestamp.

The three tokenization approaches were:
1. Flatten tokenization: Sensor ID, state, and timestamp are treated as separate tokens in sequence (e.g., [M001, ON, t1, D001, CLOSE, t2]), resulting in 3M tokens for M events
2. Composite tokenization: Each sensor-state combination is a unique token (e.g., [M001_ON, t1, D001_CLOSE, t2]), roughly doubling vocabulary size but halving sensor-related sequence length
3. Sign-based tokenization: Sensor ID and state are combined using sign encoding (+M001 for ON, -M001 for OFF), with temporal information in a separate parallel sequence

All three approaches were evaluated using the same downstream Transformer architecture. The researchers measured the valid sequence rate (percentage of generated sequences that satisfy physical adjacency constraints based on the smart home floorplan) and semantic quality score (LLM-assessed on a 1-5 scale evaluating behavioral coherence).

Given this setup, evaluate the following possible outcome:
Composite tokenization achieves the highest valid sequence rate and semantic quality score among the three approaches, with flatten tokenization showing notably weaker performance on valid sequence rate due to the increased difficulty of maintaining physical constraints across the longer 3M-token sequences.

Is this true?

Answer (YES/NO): NO